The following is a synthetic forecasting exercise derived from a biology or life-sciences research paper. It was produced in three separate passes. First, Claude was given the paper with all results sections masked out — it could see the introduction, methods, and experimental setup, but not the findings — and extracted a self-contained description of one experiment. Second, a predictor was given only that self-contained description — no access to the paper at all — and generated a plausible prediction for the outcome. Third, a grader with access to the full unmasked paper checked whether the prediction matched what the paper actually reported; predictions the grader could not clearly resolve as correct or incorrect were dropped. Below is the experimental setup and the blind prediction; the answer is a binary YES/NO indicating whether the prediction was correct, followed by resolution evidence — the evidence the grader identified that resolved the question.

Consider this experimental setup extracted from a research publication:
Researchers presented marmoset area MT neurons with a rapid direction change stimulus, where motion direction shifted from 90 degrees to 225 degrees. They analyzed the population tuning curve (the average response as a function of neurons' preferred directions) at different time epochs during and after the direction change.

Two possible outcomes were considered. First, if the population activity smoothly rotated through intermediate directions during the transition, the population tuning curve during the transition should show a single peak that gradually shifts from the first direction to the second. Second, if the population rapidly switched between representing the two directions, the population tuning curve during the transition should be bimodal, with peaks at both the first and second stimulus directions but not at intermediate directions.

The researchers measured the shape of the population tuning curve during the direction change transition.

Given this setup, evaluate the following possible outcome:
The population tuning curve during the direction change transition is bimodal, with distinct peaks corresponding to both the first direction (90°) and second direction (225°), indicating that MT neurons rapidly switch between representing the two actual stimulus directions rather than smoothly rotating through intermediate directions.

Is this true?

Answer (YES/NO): YES